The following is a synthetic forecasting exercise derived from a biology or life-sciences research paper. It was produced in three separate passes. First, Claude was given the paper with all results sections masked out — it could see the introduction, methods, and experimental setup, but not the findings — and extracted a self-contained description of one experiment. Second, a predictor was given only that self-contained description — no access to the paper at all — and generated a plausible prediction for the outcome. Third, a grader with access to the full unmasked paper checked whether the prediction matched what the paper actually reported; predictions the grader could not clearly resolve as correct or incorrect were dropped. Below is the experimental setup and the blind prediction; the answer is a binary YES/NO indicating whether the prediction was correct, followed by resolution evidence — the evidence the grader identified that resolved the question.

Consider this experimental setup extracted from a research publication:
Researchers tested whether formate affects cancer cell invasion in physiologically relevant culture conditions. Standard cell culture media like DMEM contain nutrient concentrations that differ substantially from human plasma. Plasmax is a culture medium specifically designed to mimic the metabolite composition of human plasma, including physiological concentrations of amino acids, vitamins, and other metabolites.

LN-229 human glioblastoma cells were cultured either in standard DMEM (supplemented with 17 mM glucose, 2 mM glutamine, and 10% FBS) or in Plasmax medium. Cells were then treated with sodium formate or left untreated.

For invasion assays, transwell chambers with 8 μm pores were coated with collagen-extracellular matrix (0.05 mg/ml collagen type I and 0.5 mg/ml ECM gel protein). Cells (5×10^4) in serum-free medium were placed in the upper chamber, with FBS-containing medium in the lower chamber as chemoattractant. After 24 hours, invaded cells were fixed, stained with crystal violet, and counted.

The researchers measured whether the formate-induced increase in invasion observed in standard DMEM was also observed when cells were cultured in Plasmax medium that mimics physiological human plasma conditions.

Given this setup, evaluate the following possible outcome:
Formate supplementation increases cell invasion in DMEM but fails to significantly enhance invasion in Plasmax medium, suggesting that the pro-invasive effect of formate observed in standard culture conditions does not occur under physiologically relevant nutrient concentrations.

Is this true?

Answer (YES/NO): NO